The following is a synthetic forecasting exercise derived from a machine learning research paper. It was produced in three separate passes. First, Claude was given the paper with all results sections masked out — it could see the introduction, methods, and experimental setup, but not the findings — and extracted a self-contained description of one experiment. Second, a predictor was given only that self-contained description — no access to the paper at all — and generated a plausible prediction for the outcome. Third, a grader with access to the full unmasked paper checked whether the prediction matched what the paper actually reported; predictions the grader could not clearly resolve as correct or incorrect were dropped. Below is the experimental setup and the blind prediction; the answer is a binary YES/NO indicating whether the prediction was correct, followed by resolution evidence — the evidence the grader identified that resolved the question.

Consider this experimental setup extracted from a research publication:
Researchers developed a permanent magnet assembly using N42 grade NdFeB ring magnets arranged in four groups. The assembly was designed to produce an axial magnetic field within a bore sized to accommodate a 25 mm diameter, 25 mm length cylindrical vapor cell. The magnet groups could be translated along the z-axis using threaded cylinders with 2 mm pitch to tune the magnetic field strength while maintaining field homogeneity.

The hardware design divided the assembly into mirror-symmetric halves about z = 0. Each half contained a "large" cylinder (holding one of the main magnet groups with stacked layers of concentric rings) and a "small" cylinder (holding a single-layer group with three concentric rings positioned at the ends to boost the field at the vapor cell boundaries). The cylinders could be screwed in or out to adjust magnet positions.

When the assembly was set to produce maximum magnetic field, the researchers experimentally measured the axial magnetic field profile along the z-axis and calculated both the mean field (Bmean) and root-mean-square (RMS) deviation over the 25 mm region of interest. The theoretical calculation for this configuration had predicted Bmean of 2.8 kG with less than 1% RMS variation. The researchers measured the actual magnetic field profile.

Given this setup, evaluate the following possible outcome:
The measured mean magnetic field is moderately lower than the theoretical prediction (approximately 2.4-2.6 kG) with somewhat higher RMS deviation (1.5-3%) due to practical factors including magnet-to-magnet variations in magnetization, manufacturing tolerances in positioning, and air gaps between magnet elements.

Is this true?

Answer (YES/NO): NO